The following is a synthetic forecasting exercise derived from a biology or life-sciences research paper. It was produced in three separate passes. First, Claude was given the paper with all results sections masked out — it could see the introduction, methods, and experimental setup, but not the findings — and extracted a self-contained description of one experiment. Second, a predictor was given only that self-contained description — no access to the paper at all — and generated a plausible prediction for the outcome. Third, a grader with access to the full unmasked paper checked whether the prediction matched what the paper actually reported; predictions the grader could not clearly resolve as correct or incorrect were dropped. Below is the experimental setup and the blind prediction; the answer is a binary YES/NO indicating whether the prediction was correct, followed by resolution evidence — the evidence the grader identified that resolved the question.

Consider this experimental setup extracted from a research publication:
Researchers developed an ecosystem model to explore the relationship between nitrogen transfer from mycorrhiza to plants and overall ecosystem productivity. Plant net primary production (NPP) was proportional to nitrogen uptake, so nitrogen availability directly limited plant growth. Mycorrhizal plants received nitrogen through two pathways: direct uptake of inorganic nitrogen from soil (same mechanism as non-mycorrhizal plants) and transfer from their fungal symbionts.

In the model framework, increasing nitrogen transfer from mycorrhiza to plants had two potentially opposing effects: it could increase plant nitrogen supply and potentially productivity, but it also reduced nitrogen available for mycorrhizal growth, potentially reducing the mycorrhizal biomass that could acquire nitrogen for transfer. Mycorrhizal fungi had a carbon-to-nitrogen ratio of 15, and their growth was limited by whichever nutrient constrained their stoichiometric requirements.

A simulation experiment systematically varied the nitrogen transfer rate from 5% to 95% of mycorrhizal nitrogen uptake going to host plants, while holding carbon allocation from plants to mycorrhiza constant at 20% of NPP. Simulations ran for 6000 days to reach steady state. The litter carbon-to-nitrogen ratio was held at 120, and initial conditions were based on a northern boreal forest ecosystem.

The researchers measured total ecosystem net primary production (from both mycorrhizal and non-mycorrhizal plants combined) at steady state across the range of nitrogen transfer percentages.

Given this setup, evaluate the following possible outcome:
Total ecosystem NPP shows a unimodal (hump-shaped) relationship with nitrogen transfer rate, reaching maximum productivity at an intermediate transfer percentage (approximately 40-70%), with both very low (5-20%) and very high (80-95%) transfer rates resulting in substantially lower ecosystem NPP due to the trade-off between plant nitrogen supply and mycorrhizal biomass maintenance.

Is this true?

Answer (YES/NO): NO